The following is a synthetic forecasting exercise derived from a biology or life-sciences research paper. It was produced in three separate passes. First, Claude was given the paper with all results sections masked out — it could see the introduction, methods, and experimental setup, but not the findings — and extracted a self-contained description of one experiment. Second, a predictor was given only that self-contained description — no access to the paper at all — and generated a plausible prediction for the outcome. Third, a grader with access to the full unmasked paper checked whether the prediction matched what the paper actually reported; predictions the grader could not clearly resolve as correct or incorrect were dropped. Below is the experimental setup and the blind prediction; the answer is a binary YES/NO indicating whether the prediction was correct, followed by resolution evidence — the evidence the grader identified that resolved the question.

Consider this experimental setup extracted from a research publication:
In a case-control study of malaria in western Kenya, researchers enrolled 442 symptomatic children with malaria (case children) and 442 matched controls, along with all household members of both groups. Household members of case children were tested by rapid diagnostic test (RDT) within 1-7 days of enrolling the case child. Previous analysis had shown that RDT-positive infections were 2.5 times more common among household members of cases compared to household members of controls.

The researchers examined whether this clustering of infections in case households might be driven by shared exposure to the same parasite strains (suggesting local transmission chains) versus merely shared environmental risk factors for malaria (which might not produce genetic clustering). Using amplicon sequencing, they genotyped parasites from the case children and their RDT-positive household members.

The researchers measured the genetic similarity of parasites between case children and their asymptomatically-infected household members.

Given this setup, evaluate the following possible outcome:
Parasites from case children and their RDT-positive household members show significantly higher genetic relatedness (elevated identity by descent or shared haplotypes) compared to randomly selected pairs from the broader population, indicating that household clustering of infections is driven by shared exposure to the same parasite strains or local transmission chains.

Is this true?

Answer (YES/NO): YES